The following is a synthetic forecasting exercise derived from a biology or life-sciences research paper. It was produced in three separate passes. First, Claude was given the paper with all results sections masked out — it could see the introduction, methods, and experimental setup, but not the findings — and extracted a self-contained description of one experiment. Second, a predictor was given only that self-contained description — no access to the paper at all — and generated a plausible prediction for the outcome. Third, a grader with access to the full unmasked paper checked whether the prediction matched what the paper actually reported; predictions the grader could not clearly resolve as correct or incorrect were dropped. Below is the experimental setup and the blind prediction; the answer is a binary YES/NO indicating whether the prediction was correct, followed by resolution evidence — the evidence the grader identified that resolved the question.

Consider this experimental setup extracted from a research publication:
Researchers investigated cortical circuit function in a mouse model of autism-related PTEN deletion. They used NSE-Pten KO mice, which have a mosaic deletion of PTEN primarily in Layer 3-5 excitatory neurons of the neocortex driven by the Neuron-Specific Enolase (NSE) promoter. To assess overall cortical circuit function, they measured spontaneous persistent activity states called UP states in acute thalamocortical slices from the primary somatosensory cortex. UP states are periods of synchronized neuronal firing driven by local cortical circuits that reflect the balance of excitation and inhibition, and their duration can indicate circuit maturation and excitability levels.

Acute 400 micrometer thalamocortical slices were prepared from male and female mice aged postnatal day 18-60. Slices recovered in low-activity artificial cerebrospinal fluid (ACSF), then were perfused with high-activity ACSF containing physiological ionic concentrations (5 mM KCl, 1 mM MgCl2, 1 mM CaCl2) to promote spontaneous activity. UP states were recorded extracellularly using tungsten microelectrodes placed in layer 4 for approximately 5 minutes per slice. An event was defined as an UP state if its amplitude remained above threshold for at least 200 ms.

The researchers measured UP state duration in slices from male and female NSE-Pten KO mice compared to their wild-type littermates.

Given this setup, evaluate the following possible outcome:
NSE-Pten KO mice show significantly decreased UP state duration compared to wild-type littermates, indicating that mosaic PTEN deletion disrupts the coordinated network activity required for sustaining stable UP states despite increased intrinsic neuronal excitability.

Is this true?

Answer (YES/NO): NO